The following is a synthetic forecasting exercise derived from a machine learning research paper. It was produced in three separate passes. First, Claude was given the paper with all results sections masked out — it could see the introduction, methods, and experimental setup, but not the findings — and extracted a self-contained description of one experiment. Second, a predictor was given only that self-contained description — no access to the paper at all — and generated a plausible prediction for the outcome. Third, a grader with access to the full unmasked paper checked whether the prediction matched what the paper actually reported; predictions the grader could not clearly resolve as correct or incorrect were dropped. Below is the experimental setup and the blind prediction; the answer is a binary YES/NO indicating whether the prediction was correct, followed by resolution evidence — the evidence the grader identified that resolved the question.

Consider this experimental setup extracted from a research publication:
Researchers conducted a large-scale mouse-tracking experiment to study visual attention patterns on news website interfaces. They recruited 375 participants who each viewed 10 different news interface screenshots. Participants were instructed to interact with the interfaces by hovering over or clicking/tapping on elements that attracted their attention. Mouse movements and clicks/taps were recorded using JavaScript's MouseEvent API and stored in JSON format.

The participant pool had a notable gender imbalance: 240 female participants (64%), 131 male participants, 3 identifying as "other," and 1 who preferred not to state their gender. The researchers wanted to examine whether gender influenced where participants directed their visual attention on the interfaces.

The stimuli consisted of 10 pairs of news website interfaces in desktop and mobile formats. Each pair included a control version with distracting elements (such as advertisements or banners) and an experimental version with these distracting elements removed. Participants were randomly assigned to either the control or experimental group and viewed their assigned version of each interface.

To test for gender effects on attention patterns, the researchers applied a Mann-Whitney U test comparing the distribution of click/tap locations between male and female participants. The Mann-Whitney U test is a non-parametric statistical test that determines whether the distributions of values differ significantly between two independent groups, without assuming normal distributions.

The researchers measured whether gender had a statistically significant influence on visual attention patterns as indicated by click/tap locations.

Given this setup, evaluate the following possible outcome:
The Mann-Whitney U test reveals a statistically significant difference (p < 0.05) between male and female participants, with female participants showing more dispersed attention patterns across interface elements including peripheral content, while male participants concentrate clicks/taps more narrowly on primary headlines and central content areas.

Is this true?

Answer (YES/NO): NO